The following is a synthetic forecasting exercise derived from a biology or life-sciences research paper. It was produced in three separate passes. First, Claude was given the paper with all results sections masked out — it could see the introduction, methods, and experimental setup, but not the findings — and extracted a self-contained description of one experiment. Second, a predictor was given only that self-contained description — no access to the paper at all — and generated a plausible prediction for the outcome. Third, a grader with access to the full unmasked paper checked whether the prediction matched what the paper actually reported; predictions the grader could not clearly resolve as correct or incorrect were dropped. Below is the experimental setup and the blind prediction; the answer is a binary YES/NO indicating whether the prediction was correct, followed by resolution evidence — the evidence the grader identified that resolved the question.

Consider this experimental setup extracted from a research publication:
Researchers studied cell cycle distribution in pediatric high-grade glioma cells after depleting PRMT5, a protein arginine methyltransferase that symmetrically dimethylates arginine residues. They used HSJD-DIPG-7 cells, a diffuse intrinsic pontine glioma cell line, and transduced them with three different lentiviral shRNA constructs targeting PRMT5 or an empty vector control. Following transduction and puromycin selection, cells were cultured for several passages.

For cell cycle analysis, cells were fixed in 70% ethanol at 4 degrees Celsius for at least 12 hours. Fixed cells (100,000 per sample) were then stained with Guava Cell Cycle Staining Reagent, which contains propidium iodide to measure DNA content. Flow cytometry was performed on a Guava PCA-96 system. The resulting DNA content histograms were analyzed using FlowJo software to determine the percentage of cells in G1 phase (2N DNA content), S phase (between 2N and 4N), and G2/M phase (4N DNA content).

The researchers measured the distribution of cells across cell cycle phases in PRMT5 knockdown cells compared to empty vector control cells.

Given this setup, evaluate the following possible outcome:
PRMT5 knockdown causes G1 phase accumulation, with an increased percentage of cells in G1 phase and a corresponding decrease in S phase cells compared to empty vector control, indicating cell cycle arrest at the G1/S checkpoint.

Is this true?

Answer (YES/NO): YES